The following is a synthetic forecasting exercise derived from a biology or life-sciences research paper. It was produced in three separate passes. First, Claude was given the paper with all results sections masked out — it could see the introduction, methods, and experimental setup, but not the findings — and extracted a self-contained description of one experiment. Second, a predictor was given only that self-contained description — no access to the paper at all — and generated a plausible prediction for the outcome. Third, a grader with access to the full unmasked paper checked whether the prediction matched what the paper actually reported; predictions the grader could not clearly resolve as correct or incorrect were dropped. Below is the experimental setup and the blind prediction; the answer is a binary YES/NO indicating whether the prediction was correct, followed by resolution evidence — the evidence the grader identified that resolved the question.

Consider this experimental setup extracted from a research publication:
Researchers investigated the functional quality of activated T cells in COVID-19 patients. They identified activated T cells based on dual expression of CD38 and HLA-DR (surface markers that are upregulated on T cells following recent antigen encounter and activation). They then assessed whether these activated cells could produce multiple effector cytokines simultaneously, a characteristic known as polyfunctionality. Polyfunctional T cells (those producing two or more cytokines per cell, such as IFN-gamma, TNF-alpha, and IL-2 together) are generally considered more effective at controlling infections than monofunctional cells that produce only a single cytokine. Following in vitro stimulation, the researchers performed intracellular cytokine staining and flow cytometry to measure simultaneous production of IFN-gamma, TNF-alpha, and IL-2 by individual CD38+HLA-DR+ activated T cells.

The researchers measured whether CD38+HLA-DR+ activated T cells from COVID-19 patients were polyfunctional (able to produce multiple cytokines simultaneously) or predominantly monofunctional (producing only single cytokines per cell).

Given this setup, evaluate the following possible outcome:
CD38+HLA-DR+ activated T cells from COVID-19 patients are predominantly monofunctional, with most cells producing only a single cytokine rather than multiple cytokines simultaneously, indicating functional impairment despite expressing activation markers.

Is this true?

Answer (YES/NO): NO